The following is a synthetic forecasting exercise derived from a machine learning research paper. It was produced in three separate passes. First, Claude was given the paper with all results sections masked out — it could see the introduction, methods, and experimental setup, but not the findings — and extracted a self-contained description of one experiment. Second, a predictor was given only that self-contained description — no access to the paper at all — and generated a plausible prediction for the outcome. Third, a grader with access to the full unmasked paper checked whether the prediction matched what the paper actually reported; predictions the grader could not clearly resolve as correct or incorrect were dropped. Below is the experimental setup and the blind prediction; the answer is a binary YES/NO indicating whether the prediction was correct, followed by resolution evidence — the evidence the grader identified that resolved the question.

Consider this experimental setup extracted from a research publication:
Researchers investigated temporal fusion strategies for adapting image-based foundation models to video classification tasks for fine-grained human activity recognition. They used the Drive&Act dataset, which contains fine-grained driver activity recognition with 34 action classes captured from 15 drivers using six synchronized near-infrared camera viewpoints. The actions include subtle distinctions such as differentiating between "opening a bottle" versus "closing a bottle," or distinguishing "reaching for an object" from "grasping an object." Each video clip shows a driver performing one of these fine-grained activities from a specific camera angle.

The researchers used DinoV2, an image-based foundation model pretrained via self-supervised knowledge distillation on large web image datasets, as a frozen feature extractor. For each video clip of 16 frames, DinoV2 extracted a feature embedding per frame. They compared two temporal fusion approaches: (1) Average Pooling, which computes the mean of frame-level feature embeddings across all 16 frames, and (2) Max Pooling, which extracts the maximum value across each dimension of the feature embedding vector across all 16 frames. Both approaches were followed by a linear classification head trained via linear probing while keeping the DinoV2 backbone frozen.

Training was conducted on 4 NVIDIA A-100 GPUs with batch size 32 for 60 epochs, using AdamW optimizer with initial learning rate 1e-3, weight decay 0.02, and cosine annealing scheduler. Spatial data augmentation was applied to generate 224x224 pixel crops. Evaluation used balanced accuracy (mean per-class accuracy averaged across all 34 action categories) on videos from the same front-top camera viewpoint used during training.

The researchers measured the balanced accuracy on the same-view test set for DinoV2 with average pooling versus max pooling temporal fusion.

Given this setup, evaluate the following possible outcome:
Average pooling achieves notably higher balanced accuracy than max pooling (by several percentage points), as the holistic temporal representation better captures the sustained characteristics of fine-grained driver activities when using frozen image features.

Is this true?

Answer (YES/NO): NO